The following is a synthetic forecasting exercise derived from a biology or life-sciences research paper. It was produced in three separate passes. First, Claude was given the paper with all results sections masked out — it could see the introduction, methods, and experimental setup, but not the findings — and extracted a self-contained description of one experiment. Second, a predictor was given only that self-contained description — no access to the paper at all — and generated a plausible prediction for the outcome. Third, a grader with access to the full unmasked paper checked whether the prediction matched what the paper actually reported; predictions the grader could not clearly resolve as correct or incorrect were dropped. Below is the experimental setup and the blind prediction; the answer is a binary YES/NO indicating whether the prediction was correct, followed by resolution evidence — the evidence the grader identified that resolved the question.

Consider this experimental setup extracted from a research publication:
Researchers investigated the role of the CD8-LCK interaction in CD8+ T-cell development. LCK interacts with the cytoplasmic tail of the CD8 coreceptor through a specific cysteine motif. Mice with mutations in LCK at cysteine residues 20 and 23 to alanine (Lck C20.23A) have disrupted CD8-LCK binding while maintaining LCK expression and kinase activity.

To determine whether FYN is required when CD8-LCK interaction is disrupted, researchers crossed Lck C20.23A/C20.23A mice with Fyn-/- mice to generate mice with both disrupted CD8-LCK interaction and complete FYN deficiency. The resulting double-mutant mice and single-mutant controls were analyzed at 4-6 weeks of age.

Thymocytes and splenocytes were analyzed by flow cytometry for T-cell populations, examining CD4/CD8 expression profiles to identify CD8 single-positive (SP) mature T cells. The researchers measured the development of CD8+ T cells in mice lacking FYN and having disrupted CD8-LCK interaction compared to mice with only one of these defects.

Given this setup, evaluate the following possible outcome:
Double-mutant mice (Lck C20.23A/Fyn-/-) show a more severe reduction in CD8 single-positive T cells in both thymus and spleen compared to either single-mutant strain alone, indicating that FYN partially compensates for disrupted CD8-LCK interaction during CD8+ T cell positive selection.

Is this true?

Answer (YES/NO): YES